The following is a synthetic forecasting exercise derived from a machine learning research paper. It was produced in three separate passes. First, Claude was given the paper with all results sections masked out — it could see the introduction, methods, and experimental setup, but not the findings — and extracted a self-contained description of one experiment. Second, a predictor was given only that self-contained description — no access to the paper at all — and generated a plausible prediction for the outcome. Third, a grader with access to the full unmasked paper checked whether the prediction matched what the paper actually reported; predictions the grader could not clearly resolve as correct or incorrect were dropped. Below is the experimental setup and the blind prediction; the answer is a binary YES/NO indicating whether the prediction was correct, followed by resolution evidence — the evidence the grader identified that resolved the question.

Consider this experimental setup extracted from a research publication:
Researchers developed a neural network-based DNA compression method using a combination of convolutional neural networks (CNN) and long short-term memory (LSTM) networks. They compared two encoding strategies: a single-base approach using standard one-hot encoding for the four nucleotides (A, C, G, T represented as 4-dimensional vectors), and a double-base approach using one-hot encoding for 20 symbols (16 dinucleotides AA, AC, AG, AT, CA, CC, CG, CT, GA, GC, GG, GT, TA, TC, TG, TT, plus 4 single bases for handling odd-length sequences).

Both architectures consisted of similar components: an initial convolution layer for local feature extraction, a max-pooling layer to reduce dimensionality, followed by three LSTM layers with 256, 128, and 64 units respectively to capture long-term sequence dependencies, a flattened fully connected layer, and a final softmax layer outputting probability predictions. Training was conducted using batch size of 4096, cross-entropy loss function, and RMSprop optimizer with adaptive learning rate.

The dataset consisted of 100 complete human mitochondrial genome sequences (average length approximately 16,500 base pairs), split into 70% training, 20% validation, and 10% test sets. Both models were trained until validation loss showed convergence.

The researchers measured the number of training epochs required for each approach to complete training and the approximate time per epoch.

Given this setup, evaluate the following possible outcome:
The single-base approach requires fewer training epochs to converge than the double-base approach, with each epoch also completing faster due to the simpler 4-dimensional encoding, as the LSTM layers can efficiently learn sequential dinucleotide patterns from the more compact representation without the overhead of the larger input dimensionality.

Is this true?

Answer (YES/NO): NO